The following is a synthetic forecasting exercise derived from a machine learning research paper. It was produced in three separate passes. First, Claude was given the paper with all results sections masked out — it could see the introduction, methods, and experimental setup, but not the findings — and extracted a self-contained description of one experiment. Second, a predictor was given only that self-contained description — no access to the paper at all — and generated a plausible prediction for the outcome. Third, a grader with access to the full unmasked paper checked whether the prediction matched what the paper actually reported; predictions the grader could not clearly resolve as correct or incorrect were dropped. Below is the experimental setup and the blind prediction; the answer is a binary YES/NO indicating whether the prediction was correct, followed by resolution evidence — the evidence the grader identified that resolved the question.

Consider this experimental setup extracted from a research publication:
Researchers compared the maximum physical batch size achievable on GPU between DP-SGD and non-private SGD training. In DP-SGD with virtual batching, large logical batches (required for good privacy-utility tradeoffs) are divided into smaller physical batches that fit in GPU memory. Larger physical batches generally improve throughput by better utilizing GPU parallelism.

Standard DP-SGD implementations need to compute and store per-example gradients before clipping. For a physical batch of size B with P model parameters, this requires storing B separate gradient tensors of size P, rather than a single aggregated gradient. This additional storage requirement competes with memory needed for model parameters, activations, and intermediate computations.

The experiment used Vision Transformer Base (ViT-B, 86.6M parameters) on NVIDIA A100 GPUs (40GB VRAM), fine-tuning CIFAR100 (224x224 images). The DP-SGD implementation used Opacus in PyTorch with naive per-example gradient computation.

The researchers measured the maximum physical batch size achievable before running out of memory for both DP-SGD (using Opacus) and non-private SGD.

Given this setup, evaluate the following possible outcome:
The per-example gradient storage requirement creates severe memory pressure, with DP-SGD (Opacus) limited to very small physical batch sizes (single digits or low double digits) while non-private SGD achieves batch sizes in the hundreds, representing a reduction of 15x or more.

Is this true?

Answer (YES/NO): NO